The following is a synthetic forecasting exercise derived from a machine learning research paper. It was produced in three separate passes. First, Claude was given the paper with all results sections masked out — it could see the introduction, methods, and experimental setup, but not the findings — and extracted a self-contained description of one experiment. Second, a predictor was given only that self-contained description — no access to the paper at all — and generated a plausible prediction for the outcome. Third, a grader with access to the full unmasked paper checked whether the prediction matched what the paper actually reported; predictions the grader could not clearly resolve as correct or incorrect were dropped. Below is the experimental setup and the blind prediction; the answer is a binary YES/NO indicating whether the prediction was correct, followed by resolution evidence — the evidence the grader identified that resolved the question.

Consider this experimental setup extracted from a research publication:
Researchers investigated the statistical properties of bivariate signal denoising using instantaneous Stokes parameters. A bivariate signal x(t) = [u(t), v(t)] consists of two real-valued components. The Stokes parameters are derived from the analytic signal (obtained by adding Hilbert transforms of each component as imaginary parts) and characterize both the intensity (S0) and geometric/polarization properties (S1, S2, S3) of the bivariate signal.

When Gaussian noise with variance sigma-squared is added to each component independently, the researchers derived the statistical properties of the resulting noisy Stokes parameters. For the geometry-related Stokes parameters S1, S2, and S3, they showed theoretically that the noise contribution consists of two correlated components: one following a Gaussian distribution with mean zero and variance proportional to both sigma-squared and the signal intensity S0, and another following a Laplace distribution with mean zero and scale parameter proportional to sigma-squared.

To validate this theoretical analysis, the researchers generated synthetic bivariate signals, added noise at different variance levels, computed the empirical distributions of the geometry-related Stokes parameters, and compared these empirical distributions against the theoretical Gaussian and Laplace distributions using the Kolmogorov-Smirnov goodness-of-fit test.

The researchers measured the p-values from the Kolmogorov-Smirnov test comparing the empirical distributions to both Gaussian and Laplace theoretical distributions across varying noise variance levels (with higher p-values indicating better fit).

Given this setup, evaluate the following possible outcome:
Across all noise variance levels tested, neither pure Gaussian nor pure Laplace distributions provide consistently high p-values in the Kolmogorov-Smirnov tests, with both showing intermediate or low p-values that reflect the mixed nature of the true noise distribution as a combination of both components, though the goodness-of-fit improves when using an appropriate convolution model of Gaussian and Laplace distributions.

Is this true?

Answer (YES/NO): NO